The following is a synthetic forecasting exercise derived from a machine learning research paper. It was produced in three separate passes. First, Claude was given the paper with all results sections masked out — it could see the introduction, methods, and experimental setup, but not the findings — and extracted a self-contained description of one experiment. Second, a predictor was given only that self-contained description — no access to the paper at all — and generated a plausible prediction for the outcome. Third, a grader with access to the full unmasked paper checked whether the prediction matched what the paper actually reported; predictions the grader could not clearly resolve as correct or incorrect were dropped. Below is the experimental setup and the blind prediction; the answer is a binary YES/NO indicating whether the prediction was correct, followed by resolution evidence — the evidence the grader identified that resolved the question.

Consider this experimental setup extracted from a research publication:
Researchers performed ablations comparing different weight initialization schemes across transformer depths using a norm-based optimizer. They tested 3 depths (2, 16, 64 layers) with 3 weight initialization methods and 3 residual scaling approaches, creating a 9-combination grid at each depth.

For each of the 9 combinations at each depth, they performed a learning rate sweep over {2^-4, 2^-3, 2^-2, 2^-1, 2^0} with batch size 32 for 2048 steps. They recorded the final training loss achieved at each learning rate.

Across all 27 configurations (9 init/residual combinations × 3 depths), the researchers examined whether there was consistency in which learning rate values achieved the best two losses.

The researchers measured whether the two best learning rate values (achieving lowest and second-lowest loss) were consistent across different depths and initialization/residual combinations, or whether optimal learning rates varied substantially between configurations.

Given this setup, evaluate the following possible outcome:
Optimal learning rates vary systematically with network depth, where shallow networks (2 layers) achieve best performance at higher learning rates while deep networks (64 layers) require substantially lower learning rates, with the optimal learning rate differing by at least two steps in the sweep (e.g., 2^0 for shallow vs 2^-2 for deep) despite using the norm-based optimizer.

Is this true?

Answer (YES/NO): NO